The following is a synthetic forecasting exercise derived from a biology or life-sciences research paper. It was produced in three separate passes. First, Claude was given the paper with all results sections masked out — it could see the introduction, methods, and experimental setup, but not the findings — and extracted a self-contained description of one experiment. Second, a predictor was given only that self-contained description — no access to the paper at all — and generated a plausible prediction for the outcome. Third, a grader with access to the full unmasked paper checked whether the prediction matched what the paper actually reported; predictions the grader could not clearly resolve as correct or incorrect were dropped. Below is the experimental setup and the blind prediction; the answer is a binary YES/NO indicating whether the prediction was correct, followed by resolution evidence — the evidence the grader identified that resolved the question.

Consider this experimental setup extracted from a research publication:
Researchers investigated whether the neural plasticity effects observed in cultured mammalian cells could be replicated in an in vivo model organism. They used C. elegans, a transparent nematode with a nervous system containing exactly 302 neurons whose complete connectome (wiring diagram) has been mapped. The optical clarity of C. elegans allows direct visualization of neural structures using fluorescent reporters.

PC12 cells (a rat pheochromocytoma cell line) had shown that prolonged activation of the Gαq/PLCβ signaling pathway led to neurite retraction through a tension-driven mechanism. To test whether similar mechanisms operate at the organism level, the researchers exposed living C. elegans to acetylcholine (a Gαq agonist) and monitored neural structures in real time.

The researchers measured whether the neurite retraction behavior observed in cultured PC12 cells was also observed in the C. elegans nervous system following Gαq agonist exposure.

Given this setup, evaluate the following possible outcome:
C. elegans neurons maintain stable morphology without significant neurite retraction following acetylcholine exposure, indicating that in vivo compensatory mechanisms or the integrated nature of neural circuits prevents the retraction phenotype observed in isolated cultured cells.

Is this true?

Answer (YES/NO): NO